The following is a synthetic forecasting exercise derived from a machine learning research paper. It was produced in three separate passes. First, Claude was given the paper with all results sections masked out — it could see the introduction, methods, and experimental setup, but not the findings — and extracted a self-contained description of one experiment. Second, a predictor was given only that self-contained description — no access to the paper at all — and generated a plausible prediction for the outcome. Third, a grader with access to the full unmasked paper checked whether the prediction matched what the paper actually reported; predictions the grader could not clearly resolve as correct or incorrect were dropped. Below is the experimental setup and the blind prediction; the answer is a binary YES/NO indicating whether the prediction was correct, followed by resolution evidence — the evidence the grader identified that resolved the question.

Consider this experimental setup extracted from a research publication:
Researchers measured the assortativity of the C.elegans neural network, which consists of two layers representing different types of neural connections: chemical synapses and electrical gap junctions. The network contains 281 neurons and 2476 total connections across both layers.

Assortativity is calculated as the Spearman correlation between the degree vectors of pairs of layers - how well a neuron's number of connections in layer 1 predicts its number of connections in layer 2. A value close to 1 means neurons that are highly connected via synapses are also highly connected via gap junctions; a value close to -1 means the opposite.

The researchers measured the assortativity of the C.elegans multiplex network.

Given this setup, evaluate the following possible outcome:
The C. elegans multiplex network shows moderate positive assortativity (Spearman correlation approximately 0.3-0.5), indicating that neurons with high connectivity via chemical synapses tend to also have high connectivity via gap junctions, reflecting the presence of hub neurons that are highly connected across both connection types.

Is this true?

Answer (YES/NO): NO